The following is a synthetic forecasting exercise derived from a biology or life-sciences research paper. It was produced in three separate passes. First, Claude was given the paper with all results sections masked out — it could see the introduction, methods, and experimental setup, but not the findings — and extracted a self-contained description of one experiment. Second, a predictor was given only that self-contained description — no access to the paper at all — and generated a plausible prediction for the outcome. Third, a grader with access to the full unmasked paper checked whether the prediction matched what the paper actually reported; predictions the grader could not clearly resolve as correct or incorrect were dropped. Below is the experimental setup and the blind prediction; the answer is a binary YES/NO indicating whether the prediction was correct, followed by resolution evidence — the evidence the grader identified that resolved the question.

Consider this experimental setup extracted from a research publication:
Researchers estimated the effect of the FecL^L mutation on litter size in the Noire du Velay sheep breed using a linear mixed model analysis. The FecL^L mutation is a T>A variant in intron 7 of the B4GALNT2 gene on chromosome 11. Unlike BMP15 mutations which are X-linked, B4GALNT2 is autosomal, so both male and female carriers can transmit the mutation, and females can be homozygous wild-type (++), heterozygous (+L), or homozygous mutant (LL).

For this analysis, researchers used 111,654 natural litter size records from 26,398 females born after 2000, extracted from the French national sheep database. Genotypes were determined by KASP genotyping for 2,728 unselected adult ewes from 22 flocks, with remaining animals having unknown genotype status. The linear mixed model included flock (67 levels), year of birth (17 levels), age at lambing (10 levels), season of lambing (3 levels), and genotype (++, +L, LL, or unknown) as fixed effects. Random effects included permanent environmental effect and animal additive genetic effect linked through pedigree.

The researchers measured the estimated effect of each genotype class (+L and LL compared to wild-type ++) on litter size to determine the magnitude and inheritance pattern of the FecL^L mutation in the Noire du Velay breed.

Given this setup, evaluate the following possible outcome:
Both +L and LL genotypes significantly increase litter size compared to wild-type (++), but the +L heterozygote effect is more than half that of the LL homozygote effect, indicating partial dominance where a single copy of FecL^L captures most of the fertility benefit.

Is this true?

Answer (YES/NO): YES